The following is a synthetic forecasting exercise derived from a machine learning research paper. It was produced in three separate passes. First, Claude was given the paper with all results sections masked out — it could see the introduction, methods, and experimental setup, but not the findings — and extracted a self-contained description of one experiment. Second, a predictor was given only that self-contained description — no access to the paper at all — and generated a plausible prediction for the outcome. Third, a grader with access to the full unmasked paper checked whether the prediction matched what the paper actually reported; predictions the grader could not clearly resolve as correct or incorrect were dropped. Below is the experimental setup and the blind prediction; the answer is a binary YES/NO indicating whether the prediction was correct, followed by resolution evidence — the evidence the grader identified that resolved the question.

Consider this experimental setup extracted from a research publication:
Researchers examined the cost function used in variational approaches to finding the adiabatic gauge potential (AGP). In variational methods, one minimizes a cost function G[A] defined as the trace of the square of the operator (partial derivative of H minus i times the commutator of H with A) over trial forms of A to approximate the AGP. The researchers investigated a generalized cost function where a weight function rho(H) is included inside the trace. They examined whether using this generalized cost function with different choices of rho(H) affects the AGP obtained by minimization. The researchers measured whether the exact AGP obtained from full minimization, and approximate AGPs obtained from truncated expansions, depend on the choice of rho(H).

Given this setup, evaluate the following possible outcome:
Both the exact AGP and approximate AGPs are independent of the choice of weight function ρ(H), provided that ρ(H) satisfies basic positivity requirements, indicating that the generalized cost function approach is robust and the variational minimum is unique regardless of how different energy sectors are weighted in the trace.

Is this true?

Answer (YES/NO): NO